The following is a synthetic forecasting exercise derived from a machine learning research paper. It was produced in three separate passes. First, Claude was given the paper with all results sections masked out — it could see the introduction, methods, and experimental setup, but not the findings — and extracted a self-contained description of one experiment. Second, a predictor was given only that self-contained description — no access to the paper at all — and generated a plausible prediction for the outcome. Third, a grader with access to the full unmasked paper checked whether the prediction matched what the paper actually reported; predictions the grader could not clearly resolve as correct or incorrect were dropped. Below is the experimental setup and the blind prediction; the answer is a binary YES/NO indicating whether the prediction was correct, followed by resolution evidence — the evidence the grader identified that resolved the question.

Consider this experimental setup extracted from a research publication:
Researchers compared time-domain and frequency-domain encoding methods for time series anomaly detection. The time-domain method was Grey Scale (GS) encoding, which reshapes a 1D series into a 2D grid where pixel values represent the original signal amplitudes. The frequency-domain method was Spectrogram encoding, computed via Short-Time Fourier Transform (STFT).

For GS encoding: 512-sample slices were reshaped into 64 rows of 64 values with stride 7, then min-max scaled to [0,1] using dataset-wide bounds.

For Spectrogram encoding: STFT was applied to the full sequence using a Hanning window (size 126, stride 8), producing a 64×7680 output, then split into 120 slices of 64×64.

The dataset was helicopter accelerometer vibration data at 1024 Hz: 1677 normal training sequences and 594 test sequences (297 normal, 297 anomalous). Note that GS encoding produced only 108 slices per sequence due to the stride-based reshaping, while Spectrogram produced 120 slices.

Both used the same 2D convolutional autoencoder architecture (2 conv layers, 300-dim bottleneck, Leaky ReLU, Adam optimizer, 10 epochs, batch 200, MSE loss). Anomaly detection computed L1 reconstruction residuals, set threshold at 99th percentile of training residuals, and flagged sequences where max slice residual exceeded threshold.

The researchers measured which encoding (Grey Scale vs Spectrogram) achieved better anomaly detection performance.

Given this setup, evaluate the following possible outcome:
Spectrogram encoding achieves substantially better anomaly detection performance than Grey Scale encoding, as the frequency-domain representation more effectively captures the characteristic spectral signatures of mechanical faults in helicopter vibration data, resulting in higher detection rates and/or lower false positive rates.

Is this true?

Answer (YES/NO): NO